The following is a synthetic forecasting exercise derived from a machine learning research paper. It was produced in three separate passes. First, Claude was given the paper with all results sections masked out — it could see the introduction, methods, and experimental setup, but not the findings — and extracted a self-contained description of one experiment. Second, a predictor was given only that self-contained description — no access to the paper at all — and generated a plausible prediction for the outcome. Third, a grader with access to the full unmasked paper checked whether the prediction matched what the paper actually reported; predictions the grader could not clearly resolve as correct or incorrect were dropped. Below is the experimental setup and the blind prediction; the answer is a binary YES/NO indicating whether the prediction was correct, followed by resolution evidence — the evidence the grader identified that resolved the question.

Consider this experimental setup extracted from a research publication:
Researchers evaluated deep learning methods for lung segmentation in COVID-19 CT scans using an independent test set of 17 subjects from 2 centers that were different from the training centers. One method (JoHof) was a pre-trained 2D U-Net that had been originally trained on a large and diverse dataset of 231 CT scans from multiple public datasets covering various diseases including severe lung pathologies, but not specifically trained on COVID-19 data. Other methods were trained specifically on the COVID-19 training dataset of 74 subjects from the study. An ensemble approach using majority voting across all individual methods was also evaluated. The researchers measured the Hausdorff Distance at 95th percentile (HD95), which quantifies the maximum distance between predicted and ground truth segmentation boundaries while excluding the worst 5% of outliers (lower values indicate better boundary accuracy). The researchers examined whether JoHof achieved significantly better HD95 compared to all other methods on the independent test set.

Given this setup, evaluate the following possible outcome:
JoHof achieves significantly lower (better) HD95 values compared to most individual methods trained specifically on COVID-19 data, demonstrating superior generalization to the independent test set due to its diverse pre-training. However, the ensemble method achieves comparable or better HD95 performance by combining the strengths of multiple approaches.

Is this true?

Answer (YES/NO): NO